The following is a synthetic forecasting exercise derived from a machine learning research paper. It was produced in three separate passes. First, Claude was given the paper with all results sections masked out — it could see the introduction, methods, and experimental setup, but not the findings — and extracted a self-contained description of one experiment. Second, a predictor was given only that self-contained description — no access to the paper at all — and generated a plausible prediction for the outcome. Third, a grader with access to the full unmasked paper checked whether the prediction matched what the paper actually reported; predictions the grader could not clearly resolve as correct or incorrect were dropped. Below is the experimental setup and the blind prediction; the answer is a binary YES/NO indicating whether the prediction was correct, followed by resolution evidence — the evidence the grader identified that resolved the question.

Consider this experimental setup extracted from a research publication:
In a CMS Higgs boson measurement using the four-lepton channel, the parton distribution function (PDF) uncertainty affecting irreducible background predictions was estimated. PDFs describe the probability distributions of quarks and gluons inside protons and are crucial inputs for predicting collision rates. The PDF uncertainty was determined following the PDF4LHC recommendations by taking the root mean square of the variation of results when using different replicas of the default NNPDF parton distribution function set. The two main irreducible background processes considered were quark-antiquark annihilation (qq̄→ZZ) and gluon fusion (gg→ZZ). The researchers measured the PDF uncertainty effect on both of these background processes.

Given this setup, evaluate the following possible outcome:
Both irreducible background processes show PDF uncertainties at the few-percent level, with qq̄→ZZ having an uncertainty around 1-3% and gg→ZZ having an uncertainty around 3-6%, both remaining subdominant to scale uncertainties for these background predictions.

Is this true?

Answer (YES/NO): NO